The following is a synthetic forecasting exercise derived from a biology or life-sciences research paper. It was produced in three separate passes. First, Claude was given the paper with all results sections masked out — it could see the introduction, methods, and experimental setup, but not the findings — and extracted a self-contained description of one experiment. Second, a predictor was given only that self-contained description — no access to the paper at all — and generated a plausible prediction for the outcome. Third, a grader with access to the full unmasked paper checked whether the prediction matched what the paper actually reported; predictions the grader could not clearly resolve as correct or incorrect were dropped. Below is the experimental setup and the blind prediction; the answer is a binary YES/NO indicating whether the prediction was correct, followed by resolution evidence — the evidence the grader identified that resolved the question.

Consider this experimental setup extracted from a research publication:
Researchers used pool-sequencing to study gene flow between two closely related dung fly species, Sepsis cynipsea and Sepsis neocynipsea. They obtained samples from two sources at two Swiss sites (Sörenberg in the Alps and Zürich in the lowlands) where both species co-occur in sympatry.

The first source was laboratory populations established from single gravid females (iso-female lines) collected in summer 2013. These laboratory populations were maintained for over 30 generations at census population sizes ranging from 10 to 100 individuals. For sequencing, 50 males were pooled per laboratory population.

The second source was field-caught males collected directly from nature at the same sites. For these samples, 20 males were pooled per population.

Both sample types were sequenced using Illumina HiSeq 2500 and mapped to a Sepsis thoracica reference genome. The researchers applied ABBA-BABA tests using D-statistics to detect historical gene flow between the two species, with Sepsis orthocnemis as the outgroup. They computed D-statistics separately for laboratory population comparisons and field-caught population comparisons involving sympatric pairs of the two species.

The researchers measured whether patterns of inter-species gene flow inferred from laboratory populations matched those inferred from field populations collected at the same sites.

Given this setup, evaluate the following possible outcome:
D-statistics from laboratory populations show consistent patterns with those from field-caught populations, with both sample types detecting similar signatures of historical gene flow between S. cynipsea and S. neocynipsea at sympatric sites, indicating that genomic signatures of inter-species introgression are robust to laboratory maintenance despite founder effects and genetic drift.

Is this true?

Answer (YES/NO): YES